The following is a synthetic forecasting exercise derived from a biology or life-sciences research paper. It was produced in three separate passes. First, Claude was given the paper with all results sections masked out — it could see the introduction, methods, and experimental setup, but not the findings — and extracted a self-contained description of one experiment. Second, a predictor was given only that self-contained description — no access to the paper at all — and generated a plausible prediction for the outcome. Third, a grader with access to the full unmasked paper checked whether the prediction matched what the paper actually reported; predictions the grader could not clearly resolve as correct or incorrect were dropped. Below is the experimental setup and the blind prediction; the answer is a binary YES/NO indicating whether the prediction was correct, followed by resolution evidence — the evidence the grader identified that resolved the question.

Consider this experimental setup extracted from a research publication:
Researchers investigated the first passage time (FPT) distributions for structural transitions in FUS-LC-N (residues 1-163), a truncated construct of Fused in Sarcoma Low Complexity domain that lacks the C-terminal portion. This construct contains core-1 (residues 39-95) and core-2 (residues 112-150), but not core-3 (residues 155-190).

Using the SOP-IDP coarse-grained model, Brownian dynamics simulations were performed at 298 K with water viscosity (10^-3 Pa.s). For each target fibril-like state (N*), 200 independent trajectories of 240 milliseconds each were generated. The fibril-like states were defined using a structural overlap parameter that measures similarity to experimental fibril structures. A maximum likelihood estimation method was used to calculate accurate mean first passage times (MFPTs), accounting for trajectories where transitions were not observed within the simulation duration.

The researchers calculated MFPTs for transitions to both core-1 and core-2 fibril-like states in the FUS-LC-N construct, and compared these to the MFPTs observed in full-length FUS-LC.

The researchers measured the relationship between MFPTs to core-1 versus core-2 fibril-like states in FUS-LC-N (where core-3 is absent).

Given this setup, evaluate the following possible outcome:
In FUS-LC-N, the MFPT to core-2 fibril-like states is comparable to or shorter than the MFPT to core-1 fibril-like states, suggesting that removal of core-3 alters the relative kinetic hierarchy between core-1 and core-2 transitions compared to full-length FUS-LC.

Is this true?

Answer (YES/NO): YES